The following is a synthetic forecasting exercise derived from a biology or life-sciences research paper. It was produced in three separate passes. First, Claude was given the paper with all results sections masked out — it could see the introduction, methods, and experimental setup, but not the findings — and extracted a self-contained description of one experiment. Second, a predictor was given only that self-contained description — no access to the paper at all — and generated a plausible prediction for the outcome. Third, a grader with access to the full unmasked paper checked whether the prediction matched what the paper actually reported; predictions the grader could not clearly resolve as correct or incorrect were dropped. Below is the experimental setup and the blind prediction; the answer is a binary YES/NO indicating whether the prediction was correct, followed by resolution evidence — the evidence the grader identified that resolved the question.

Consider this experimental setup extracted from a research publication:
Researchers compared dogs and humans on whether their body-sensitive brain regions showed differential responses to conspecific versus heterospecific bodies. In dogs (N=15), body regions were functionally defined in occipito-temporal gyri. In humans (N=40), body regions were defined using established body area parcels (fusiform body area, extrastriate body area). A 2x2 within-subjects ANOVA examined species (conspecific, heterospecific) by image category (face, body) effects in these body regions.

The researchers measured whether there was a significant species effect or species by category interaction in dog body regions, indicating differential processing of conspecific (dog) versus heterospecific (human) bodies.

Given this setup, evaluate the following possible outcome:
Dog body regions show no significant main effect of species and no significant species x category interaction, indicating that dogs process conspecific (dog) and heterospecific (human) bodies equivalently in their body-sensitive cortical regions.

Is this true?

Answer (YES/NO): YES